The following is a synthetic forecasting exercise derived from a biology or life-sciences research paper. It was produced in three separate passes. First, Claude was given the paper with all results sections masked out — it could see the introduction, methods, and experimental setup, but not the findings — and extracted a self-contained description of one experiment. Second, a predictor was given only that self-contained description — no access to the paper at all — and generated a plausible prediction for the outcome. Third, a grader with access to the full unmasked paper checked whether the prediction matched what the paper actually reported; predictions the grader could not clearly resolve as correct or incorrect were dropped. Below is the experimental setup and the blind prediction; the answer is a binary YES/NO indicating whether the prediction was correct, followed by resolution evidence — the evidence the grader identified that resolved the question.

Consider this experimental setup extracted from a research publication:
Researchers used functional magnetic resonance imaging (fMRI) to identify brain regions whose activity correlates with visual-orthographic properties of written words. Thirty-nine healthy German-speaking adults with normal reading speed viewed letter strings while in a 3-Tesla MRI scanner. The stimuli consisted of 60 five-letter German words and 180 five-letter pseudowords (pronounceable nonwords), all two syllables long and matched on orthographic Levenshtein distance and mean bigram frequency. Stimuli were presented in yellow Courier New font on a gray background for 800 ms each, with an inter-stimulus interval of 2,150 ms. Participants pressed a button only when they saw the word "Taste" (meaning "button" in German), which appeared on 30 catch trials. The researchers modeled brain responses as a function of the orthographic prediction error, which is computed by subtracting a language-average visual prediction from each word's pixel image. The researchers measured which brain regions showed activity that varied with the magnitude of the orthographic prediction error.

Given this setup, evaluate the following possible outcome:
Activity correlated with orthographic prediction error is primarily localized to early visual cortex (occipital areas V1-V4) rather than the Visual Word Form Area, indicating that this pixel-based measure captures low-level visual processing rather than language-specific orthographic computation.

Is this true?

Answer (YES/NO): NO